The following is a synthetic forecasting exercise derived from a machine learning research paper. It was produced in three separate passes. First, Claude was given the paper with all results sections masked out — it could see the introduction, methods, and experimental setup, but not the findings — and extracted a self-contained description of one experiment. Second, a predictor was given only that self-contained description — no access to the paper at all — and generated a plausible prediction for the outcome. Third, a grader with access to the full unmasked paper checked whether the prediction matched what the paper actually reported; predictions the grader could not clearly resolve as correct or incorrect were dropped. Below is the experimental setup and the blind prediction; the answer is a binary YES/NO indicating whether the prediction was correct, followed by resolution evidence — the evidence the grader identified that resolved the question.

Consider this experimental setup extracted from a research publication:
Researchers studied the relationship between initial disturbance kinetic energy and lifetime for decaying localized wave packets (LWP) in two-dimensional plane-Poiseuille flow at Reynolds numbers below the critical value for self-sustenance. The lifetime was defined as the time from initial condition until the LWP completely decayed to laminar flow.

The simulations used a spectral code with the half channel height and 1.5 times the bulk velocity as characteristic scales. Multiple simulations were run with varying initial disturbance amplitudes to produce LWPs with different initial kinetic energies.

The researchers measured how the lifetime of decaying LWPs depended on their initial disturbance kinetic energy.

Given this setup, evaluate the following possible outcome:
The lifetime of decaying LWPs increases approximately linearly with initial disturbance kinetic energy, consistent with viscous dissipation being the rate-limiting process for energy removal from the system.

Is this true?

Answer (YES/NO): NO